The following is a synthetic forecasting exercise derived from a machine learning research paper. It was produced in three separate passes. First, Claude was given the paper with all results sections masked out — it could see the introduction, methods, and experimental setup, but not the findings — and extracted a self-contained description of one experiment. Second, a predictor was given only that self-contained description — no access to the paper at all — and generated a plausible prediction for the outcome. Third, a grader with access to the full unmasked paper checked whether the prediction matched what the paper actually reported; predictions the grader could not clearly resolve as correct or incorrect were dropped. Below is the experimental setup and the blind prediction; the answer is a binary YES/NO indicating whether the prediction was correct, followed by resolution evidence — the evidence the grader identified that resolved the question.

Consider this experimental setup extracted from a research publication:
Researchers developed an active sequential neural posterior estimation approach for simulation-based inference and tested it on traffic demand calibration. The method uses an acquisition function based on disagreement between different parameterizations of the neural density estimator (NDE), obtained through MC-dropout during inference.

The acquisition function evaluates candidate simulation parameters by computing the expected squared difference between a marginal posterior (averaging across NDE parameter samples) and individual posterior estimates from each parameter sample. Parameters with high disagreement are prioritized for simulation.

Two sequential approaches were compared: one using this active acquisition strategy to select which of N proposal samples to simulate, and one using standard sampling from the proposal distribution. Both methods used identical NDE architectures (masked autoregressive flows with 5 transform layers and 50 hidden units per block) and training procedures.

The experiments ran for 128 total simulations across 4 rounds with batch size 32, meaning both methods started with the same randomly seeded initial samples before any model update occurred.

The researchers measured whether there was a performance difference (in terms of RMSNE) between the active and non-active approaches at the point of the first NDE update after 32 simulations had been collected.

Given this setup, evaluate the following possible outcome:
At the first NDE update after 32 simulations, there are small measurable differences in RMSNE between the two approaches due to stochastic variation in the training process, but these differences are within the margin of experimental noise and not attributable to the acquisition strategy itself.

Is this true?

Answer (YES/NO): NO